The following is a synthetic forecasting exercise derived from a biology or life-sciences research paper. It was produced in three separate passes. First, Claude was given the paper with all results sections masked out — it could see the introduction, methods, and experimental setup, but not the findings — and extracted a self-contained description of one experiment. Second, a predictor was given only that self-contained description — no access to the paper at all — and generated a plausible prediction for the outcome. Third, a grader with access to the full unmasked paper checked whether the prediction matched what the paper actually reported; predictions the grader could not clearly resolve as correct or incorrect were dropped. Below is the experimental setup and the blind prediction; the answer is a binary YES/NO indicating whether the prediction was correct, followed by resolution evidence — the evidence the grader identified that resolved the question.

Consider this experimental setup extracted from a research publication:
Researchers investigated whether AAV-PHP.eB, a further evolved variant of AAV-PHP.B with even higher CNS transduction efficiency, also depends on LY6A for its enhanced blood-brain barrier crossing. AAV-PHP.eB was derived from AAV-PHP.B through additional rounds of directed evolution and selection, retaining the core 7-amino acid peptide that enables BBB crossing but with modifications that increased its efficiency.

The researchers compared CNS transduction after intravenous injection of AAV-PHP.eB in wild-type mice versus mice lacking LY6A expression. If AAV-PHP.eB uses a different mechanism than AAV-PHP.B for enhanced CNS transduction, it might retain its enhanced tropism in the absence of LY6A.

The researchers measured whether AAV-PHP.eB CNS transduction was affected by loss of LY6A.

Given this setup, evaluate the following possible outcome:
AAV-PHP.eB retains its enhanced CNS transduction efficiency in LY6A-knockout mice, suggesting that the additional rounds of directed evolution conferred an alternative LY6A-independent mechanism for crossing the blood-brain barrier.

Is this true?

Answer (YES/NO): NO